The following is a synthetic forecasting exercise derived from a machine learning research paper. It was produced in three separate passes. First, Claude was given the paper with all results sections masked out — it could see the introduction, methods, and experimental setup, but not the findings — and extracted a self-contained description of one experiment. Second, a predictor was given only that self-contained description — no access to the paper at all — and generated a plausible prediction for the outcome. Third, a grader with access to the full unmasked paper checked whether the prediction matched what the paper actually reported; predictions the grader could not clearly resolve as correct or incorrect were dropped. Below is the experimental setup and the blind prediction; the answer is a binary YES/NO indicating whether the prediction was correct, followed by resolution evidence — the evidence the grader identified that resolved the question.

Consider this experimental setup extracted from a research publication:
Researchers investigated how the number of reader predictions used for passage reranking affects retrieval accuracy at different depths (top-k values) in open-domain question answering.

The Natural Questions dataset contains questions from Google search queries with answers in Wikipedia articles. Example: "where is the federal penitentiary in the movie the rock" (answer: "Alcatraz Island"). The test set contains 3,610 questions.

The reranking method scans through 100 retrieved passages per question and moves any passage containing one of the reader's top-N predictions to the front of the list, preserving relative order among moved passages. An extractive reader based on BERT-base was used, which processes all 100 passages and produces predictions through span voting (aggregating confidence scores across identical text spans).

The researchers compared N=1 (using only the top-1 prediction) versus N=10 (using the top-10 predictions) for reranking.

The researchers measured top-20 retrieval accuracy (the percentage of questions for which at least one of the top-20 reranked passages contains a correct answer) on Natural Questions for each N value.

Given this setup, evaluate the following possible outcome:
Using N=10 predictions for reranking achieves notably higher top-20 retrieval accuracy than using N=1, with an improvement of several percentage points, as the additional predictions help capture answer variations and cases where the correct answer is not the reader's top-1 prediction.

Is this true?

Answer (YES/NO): NO